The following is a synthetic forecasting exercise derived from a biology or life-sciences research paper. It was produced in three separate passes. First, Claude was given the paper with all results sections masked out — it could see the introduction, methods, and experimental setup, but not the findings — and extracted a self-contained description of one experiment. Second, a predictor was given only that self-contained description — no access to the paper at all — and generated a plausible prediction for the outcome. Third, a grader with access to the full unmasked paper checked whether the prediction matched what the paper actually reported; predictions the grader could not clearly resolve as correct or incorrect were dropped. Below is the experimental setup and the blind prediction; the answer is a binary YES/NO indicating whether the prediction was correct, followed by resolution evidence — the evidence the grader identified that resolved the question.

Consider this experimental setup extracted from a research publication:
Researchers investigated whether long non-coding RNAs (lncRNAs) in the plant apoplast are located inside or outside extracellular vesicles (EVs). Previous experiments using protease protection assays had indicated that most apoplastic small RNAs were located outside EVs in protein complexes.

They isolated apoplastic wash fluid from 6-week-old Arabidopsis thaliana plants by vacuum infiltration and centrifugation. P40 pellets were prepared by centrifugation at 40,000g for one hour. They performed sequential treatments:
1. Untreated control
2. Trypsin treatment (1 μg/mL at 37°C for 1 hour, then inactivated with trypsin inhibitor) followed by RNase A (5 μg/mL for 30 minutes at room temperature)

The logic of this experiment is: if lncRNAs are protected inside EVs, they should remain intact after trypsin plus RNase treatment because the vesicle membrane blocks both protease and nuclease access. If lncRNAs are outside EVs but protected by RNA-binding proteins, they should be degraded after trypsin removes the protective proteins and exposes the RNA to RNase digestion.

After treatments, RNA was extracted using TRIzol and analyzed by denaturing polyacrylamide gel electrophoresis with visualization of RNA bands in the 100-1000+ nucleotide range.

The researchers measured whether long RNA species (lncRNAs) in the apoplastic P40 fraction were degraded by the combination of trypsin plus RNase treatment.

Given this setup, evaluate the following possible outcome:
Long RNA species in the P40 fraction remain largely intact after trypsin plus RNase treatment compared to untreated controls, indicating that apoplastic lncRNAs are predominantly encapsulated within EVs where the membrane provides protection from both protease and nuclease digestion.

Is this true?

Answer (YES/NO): NO